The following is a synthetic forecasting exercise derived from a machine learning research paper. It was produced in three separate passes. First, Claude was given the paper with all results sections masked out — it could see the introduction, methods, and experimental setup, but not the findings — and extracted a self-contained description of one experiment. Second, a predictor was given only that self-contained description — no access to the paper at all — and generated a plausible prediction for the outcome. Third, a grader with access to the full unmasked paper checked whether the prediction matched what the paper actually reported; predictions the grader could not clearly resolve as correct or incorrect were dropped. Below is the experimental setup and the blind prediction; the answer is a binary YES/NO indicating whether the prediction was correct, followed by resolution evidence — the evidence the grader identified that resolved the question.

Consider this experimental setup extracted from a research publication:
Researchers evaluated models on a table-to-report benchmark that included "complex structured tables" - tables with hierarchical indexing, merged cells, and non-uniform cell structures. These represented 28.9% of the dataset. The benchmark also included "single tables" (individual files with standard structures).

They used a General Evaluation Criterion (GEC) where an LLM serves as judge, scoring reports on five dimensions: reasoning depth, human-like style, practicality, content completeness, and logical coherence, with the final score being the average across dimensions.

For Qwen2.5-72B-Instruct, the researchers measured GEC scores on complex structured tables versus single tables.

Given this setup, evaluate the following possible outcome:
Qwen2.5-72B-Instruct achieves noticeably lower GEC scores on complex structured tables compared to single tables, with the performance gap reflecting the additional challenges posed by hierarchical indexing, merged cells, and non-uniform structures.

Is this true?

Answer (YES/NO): NO